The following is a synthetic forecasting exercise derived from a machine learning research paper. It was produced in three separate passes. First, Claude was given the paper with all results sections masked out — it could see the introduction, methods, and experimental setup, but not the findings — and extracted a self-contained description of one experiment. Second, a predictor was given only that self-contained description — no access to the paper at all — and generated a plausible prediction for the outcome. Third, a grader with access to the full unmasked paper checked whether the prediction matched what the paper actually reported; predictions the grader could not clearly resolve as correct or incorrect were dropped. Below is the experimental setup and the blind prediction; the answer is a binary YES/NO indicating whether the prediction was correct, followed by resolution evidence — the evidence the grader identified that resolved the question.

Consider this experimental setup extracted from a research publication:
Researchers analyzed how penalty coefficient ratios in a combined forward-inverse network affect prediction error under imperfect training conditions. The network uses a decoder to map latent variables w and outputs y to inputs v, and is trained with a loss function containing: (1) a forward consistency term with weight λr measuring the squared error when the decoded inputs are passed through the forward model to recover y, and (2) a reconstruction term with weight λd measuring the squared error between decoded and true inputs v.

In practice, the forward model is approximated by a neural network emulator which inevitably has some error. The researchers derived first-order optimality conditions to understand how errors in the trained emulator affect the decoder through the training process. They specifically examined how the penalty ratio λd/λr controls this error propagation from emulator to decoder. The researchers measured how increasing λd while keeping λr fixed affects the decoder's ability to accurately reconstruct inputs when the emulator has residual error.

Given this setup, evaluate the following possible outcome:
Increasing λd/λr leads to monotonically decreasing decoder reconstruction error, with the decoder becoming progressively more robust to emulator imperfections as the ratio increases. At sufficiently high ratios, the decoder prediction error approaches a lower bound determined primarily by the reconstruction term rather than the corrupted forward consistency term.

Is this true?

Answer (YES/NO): NO